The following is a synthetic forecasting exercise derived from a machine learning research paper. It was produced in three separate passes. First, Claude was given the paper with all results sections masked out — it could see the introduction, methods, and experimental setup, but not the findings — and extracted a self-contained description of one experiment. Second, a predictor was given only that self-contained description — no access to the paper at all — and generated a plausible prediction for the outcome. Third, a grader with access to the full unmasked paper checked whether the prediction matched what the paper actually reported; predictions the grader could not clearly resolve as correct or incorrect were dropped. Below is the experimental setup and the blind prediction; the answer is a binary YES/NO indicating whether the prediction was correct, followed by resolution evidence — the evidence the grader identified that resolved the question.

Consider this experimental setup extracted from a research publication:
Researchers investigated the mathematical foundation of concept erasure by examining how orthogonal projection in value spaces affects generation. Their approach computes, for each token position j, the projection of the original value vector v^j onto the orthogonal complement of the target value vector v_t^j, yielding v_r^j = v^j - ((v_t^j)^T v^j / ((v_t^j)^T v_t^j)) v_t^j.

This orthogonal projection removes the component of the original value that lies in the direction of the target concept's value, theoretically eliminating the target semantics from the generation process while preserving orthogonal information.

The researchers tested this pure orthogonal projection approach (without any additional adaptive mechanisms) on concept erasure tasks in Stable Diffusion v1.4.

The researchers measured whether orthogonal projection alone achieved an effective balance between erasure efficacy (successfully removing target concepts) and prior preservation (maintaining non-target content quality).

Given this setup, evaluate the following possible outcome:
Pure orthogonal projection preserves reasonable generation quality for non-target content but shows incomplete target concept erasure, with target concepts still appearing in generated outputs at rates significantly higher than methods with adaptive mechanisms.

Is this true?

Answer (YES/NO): NO